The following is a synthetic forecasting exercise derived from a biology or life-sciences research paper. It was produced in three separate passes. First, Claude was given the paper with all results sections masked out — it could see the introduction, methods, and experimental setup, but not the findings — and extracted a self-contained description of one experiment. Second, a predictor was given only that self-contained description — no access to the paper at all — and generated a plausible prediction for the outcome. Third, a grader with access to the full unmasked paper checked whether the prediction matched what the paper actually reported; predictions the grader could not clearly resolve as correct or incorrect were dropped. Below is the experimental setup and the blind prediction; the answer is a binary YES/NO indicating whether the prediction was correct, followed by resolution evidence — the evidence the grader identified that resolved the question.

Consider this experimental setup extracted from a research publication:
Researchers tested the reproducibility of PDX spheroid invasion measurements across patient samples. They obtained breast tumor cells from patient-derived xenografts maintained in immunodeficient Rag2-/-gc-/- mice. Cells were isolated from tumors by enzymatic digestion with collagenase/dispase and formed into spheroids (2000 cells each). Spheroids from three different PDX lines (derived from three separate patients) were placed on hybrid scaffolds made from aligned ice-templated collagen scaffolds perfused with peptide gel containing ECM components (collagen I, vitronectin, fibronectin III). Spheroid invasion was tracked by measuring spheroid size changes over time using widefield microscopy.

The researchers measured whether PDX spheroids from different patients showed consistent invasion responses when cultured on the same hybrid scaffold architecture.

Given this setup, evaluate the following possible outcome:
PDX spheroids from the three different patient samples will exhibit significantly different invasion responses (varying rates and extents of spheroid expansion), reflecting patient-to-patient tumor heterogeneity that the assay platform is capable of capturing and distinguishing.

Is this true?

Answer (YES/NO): NO